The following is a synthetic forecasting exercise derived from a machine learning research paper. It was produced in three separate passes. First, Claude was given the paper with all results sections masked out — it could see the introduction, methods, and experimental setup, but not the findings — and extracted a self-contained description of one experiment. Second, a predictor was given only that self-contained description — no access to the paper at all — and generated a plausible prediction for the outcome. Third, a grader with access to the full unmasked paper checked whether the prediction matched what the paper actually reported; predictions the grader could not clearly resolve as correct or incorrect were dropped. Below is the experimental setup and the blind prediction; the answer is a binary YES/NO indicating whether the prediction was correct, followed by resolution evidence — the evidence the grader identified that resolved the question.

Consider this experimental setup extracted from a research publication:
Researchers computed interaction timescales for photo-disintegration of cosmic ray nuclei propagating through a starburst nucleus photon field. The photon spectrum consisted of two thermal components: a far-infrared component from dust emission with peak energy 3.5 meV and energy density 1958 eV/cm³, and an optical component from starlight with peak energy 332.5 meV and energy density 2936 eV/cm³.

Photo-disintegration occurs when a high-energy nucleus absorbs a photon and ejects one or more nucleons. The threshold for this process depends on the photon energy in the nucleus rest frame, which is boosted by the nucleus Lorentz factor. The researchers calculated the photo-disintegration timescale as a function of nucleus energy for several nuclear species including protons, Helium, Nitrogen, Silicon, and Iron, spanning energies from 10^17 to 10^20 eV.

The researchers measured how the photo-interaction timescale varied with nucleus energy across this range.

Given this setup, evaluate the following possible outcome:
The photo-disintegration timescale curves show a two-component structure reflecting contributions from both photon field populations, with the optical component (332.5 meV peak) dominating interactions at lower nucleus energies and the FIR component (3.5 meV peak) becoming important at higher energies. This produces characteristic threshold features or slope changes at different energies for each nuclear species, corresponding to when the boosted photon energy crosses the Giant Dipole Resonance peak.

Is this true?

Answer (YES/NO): YES